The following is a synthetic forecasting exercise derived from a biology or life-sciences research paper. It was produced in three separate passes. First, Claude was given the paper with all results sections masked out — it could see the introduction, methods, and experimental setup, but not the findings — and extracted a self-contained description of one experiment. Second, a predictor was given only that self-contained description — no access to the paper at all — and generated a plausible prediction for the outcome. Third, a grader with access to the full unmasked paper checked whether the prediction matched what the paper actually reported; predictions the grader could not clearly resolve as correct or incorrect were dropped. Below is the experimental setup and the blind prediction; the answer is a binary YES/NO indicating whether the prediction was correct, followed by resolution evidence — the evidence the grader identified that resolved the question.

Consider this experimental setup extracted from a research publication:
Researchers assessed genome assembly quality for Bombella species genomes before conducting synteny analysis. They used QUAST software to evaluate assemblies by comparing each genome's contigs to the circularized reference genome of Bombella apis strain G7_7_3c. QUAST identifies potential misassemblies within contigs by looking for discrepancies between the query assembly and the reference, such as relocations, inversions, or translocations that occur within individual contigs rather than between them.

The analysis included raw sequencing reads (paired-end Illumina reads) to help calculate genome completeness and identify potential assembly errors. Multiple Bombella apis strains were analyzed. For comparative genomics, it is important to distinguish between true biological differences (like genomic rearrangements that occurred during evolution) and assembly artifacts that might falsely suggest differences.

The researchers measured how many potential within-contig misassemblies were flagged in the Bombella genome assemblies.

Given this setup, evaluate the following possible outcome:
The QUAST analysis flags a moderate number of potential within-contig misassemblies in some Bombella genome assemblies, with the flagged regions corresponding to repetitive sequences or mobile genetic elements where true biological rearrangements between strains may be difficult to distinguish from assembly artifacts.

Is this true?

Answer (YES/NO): NO